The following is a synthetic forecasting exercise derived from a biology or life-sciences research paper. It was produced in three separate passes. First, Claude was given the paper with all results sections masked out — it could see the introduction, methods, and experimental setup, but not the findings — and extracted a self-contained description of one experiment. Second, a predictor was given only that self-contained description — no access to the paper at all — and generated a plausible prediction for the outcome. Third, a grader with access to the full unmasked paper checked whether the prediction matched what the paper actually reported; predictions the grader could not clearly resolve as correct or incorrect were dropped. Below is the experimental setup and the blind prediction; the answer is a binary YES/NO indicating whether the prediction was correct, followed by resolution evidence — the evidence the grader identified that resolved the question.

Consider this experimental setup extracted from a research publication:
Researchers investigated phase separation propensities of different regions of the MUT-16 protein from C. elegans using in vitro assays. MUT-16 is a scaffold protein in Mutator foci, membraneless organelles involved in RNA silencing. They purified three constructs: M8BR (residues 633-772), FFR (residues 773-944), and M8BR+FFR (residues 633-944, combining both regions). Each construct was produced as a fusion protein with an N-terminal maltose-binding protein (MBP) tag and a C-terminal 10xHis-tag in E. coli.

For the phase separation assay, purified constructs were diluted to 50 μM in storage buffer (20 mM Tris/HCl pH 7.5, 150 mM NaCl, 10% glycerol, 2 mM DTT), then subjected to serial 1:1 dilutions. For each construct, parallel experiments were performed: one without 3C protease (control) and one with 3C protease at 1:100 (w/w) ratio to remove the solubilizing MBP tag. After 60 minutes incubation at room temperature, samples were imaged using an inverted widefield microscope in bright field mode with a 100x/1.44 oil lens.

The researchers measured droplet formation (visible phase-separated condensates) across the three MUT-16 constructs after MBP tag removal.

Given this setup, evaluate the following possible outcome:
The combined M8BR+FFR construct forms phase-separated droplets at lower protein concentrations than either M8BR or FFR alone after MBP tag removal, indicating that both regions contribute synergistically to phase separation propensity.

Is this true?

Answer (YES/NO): YES